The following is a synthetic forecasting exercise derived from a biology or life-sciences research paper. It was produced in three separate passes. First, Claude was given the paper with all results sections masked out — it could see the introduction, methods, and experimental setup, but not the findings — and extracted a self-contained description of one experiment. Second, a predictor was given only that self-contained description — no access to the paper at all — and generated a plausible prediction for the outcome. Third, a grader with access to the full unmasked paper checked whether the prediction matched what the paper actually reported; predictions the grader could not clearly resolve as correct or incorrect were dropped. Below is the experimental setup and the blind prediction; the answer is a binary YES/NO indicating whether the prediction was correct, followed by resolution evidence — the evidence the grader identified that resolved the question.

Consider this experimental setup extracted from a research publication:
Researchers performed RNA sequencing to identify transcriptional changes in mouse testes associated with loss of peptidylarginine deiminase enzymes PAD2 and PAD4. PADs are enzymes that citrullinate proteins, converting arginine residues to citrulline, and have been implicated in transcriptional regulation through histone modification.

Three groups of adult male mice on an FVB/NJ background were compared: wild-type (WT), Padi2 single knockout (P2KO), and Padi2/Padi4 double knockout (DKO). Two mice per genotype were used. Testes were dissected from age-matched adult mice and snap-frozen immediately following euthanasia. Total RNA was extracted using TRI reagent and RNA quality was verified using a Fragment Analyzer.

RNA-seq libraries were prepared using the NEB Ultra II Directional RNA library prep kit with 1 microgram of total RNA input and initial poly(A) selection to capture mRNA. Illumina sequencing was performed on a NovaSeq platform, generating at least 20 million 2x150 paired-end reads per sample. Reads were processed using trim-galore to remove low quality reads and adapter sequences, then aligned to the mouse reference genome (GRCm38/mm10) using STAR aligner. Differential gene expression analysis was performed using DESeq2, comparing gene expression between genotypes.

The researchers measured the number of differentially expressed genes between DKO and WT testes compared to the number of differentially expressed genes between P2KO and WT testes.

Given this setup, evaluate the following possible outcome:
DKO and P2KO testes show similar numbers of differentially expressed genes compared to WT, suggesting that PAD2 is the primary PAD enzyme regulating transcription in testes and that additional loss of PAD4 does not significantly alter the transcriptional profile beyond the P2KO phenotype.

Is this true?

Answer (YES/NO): NO